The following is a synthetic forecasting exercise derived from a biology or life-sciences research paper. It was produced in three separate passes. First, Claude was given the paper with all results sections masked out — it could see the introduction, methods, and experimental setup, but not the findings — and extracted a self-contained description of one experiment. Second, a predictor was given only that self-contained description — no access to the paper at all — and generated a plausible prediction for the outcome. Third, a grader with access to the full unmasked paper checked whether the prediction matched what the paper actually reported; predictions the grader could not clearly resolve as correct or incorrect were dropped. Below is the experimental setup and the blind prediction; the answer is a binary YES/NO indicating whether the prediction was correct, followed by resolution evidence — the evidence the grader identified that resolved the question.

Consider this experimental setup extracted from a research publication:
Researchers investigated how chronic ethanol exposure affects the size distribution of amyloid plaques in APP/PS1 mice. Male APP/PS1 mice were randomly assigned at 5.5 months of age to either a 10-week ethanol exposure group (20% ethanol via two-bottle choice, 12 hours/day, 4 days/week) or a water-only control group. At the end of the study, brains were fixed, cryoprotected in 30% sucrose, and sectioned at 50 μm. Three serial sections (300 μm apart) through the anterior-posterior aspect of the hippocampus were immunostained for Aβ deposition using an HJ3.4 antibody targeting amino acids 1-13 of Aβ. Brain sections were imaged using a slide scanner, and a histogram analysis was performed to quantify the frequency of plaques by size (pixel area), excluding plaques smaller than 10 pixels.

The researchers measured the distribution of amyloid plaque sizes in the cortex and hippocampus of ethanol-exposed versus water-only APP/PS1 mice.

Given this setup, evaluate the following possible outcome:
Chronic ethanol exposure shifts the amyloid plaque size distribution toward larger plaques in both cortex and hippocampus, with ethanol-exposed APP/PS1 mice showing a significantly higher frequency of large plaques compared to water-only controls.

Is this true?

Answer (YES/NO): NO